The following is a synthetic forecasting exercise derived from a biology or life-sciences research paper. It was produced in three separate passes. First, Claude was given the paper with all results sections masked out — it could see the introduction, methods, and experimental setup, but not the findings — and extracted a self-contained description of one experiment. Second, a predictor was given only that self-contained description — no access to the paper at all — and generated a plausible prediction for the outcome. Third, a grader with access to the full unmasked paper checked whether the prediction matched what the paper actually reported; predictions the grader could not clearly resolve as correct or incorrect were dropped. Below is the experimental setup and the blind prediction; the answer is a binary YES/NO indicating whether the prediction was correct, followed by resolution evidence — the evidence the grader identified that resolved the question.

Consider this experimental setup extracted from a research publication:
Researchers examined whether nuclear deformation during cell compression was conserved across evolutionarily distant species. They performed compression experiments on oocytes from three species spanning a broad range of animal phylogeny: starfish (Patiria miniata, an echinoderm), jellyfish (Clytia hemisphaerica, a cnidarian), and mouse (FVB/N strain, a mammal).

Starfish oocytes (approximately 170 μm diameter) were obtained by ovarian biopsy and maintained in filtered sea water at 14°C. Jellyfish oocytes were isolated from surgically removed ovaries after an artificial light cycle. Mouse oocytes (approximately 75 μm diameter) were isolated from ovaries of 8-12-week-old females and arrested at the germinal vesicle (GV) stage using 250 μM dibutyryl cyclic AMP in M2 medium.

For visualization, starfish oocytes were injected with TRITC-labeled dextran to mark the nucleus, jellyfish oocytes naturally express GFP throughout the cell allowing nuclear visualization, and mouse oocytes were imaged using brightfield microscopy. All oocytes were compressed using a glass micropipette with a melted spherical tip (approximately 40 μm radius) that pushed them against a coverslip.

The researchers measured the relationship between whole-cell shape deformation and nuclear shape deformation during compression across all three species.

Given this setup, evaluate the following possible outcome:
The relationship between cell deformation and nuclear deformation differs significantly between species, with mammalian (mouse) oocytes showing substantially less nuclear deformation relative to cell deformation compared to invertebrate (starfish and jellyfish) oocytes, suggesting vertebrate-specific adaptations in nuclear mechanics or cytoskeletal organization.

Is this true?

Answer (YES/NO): NO